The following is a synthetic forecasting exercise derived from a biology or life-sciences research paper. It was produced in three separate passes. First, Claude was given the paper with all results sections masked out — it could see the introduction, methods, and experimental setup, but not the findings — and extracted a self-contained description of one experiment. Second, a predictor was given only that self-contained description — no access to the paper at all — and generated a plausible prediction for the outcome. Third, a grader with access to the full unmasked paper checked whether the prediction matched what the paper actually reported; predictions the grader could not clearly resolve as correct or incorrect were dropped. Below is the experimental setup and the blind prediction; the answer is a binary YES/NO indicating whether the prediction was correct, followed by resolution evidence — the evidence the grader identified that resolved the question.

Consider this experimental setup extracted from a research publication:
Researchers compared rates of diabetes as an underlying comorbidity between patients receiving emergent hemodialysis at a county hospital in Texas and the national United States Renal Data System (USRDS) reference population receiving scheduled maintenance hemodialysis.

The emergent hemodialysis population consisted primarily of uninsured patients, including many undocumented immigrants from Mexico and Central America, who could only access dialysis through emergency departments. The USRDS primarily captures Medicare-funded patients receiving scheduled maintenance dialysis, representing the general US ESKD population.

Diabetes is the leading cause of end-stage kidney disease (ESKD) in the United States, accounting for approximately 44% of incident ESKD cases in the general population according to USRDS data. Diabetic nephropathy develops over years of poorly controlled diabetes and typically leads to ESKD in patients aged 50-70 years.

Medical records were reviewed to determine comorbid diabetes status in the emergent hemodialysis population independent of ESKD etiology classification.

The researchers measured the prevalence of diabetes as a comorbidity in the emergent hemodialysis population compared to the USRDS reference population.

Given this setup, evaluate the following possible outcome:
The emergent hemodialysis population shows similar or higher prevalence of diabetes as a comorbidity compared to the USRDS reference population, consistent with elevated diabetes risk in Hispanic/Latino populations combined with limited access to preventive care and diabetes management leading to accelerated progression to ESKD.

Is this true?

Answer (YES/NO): YES